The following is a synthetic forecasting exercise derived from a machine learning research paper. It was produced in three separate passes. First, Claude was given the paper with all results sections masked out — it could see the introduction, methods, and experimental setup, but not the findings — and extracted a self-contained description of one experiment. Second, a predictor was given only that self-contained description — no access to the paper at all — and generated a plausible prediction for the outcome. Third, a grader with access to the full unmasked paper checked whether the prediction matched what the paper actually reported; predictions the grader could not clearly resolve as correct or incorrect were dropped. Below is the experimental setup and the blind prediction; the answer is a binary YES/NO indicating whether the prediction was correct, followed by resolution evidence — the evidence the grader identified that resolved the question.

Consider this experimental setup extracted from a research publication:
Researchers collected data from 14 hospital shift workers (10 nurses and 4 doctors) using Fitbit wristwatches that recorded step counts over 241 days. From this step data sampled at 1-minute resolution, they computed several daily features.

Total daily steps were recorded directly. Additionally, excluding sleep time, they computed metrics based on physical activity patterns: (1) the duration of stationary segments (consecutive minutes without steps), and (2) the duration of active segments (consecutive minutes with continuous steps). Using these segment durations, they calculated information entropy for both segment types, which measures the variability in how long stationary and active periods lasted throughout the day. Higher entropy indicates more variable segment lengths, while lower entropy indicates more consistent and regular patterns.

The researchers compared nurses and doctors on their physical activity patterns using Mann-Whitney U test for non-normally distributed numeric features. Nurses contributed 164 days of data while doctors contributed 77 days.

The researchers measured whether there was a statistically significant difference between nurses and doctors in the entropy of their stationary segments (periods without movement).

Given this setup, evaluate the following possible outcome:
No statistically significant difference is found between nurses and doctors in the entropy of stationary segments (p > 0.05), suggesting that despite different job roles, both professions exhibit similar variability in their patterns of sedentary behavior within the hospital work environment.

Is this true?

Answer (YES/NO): NO